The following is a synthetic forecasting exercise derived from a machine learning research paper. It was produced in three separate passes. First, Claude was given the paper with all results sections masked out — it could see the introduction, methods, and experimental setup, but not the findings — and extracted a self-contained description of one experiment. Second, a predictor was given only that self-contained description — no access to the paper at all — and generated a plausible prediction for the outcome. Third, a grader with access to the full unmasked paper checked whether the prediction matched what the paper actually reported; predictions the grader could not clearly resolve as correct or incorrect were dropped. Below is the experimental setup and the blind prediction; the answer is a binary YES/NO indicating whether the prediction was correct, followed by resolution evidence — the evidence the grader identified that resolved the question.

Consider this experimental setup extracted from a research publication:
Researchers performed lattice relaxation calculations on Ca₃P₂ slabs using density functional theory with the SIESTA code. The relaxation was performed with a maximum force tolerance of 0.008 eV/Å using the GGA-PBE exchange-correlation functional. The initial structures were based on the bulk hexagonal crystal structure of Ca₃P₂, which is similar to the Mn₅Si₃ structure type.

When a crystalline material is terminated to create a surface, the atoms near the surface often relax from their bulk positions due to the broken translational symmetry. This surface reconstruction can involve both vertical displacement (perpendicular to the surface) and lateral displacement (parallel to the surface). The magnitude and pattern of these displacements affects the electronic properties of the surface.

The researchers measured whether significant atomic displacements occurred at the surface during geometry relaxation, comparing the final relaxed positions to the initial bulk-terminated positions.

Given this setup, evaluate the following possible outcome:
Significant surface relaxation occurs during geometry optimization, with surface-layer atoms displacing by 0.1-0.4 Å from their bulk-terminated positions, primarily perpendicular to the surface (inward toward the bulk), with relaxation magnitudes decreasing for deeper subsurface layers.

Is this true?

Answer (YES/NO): NO